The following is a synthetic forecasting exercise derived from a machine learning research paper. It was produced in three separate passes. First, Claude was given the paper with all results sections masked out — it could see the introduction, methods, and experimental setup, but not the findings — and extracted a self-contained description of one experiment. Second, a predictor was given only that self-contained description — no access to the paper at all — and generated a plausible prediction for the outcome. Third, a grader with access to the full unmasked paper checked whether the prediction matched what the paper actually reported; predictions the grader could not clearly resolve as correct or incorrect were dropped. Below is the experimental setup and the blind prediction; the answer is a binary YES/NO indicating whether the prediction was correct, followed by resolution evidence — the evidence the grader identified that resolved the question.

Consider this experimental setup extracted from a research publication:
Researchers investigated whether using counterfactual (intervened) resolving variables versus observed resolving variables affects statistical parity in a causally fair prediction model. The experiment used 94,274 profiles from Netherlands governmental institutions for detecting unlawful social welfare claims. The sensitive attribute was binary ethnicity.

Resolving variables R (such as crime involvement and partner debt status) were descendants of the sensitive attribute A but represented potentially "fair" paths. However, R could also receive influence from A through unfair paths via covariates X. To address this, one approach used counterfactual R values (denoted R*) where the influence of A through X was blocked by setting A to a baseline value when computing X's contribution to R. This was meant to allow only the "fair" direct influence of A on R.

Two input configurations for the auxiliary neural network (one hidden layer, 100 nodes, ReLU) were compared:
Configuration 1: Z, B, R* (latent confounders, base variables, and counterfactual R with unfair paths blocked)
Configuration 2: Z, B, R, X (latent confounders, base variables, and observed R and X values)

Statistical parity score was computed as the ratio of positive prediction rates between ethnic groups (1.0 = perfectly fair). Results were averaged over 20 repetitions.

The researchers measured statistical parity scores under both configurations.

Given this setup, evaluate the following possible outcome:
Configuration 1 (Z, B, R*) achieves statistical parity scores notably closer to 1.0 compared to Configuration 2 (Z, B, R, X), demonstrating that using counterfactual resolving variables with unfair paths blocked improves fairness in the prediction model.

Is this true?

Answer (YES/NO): YES